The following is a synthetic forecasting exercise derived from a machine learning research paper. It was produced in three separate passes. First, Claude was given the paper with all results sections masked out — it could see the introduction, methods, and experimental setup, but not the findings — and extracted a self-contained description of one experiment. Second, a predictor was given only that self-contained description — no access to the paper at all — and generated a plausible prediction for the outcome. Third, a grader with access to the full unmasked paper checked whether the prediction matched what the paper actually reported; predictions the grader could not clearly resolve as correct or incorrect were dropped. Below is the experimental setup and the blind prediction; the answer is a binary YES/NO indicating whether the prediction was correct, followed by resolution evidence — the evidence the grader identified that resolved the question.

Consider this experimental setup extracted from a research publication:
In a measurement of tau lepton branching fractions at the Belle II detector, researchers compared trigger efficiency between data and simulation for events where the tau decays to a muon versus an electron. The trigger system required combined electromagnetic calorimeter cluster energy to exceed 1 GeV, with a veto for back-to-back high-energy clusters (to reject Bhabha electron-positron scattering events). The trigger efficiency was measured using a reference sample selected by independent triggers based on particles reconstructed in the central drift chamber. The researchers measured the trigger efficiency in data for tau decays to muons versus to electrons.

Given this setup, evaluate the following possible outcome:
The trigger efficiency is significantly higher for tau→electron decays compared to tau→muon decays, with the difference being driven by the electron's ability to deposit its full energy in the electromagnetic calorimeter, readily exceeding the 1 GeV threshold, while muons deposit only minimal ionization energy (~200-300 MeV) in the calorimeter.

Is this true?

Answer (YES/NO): NO